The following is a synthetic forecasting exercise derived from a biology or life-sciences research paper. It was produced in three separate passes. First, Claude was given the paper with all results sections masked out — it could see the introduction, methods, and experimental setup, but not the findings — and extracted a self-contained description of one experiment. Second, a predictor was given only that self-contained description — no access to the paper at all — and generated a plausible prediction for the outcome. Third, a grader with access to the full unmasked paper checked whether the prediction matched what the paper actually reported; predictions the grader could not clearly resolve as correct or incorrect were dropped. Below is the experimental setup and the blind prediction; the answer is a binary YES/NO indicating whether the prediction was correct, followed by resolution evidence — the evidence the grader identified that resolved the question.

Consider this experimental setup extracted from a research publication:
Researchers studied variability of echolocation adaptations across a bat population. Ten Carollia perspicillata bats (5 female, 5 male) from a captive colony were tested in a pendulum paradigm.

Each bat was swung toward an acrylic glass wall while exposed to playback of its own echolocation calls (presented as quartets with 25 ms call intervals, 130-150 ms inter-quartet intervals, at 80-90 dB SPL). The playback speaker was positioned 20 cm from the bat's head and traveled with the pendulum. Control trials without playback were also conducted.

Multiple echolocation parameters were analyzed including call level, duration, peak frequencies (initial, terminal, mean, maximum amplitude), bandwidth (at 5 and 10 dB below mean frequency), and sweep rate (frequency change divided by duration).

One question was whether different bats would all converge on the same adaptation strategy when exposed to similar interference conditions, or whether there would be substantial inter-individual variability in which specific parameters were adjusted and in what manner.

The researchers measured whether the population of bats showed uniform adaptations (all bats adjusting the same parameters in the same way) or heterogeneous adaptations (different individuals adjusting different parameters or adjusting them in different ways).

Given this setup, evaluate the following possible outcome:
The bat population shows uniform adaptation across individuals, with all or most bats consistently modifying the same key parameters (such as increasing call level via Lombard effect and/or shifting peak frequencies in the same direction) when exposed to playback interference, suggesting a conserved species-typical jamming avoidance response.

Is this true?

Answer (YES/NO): NO